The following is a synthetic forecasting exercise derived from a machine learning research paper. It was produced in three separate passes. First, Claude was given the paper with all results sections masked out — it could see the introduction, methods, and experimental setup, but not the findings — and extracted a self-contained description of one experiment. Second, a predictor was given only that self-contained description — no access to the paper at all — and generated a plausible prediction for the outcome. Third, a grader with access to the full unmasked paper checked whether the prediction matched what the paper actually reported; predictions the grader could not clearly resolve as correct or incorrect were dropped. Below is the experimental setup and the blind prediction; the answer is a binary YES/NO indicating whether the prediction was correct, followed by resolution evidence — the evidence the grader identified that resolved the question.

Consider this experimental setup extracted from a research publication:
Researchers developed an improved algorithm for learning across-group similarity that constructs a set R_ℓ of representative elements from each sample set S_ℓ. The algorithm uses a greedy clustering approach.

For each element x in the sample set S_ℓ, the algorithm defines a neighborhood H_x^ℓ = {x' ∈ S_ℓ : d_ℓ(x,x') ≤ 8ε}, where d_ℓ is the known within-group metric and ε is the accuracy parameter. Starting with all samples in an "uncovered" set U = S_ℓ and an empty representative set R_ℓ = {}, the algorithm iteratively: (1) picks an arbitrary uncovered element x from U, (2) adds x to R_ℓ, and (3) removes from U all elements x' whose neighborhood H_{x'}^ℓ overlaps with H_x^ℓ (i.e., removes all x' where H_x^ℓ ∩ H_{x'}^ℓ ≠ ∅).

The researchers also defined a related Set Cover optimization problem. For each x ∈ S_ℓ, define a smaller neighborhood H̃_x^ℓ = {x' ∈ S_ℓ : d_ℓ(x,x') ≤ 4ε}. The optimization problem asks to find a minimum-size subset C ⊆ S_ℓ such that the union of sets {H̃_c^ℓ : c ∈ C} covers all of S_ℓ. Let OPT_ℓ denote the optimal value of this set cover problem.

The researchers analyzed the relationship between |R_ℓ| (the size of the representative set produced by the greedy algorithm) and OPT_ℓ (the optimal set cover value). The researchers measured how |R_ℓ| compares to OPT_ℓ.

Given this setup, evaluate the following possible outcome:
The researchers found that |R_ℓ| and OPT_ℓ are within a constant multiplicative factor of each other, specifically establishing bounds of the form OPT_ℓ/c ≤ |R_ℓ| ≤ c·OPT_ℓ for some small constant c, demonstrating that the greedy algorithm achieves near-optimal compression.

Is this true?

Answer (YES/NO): NO